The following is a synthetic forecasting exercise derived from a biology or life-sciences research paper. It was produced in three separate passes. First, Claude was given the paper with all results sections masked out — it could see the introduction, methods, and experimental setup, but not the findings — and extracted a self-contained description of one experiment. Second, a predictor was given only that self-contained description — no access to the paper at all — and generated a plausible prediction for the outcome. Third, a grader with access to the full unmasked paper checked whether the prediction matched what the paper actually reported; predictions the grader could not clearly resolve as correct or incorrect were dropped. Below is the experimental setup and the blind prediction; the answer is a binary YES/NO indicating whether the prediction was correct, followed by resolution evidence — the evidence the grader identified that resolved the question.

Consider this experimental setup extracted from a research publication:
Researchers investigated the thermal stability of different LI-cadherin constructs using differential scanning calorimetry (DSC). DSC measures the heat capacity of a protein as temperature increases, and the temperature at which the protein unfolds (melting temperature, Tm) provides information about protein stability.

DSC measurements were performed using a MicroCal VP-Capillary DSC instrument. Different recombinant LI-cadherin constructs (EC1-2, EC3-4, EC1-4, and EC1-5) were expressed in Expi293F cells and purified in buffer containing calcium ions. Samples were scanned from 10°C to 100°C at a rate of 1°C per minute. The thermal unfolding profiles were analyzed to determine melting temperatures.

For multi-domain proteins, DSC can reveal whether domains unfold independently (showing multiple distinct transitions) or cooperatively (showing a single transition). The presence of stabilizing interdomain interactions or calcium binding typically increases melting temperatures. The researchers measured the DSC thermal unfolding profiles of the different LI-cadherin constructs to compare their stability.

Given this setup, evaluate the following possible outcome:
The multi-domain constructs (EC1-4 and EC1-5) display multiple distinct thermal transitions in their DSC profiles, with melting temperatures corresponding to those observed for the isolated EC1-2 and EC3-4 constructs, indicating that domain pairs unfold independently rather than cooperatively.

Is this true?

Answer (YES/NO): NO